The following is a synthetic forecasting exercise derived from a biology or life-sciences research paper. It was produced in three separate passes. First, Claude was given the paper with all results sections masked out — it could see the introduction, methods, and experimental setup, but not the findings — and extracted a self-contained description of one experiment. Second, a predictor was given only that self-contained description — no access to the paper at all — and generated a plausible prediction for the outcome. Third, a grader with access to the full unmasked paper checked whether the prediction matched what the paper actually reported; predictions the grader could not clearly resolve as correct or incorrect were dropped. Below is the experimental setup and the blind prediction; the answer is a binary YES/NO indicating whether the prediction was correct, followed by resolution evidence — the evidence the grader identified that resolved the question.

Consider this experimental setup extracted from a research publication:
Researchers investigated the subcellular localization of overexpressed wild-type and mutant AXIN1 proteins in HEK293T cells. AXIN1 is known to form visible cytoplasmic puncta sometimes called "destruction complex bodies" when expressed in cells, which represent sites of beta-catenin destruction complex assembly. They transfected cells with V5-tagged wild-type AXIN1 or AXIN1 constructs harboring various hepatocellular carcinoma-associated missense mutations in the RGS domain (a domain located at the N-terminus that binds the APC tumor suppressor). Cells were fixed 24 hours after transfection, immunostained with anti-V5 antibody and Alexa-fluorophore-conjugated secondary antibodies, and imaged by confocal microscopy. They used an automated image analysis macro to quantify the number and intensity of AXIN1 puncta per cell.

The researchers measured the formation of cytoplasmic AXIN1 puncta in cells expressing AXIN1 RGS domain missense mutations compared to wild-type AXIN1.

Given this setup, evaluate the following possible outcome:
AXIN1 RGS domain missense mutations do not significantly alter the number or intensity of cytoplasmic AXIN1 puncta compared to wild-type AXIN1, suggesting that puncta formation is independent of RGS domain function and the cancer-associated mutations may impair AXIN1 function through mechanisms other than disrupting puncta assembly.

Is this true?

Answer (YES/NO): NO